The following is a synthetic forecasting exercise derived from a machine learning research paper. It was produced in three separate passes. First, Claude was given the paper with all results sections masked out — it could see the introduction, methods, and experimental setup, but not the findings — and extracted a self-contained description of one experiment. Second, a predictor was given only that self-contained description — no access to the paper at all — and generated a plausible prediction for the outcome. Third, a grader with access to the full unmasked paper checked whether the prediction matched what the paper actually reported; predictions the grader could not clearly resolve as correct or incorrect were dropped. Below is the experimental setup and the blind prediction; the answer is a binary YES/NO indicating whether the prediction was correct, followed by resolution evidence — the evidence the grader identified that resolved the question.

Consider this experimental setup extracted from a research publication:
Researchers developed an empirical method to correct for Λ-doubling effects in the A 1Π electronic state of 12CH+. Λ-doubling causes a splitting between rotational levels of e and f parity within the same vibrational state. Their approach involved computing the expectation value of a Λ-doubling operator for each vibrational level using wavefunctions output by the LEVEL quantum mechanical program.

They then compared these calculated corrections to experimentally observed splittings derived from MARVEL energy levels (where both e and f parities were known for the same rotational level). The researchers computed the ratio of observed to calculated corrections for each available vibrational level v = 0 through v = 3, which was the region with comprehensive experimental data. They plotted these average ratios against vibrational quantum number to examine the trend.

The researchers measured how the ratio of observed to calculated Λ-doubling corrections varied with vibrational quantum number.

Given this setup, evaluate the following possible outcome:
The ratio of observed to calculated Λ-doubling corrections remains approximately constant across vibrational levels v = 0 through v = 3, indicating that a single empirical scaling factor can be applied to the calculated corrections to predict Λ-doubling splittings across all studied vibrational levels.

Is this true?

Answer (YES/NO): NO